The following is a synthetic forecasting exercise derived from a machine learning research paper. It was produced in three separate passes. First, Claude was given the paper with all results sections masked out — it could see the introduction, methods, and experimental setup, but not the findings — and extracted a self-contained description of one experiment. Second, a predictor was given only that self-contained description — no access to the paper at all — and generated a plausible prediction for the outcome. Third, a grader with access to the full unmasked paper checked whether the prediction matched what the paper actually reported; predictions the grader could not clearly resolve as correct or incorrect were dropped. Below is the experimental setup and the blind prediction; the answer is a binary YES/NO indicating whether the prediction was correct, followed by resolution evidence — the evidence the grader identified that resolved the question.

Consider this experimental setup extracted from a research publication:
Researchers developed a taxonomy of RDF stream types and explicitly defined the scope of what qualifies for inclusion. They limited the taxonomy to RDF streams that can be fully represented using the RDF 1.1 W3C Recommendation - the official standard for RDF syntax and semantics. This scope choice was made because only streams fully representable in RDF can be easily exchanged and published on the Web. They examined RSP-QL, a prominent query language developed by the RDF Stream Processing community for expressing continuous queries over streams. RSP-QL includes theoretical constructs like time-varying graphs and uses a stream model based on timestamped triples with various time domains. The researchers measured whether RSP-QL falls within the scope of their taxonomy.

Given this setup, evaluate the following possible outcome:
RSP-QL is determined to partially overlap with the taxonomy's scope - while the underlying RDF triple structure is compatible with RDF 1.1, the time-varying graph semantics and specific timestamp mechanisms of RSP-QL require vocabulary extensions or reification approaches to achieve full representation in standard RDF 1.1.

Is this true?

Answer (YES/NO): NO